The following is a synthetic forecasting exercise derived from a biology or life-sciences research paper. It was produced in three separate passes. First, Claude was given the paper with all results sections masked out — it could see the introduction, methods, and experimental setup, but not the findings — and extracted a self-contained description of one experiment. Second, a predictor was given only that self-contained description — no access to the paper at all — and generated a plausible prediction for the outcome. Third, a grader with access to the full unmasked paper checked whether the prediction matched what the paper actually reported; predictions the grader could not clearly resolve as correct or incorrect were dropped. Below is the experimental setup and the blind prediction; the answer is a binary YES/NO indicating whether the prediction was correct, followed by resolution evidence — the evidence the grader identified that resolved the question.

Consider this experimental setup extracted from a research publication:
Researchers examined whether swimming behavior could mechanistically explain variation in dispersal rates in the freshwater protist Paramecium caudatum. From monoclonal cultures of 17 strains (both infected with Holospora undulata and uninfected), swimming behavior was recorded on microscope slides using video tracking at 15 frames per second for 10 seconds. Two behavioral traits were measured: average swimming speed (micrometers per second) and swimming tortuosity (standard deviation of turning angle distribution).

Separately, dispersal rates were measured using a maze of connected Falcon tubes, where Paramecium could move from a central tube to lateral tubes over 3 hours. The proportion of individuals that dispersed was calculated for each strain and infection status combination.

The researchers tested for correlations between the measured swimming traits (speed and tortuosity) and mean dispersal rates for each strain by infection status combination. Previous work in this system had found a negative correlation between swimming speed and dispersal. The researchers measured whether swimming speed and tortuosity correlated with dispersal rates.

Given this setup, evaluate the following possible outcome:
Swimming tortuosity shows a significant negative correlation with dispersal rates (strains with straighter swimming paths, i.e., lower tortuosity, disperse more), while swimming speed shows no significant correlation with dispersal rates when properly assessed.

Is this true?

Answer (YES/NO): NO